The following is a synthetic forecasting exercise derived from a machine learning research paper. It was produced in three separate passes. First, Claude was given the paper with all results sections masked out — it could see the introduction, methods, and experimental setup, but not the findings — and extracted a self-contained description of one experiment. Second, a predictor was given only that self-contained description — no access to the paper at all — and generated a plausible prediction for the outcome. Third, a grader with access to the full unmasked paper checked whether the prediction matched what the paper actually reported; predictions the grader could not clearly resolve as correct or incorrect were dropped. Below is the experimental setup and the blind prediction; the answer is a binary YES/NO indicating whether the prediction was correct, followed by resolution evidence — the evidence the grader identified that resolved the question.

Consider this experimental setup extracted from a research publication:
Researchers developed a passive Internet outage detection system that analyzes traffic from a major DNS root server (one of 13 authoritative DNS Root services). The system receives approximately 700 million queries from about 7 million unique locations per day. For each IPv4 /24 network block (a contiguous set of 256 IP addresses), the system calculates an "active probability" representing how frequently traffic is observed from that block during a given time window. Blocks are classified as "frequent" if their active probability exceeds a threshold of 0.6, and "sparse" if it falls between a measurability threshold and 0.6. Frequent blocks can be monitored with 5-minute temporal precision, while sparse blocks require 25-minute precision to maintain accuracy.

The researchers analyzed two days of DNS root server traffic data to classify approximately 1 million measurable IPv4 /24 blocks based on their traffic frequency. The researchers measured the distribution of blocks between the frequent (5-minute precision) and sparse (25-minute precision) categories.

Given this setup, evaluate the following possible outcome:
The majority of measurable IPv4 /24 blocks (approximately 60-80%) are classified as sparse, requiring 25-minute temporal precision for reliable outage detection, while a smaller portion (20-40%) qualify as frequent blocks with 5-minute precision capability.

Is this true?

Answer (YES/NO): NO